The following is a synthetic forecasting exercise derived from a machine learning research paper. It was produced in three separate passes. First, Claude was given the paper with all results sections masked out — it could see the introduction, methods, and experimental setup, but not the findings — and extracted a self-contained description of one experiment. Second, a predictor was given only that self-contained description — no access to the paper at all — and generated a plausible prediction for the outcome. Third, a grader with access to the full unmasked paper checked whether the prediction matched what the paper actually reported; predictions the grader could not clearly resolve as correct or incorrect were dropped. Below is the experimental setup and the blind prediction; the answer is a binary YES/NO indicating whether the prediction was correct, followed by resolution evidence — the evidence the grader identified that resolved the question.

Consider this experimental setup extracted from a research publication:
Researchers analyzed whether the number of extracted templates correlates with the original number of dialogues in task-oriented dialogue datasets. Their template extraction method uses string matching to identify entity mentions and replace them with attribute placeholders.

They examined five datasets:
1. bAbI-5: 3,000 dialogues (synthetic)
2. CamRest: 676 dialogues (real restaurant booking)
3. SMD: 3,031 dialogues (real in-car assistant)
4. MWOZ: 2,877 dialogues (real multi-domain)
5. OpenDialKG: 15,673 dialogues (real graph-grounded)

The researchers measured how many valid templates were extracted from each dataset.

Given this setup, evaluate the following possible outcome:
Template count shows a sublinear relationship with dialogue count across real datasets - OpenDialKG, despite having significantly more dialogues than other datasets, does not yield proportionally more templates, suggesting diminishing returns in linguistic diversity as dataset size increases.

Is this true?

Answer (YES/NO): NO